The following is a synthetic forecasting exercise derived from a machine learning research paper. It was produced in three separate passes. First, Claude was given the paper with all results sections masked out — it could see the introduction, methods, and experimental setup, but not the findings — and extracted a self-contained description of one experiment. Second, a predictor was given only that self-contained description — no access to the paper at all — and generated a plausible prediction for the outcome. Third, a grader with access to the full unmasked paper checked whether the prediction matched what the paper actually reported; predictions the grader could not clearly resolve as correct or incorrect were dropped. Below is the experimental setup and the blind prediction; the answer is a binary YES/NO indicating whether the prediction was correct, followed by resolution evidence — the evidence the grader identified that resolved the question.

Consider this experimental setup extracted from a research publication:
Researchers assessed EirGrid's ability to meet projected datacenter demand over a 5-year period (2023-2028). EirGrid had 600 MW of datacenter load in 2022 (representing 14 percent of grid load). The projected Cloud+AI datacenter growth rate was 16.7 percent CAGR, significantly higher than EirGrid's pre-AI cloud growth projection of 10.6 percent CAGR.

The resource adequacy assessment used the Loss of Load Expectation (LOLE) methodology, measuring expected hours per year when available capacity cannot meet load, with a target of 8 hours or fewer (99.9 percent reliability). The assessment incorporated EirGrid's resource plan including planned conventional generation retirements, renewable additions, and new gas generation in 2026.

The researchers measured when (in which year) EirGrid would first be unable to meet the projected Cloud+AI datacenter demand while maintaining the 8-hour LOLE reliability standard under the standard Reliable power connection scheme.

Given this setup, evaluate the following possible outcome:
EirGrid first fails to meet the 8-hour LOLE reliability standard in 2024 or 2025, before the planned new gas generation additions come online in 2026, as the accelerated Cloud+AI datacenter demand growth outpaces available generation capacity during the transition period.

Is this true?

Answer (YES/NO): YES